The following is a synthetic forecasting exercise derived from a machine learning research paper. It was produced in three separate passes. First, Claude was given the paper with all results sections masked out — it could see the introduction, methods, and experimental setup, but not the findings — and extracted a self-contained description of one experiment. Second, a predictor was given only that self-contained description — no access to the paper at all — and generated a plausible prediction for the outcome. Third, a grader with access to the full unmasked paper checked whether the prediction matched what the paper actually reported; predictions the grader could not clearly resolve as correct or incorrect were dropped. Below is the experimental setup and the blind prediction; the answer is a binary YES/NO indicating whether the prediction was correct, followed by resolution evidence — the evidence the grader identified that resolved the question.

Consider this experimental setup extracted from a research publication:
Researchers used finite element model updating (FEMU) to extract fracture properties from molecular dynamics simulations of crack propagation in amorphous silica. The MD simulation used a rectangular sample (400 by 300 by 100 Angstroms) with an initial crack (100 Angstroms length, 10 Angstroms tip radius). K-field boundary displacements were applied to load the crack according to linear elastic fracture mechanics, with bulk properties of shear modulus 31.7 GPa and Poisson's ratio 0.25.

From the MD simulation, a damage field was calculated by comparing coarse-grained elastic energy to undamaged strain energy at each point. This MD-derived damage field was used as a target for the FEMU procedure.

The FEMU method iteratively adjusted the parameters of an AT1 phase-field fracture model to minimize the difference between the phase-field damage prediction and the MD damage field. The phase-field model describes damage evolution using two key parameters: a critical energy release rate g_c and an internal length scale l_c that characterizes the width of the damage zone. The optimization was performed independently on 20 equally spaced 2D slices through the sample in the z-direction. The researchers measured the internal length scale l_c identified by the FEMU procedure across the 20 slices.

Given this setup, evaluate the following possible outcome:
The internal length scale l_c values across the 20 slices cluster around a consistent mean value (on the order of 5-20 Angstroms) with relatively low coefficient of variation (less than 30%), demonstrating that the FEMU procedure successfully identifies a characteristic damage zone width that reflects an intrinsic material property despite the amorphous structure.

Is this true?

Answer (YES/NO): NO